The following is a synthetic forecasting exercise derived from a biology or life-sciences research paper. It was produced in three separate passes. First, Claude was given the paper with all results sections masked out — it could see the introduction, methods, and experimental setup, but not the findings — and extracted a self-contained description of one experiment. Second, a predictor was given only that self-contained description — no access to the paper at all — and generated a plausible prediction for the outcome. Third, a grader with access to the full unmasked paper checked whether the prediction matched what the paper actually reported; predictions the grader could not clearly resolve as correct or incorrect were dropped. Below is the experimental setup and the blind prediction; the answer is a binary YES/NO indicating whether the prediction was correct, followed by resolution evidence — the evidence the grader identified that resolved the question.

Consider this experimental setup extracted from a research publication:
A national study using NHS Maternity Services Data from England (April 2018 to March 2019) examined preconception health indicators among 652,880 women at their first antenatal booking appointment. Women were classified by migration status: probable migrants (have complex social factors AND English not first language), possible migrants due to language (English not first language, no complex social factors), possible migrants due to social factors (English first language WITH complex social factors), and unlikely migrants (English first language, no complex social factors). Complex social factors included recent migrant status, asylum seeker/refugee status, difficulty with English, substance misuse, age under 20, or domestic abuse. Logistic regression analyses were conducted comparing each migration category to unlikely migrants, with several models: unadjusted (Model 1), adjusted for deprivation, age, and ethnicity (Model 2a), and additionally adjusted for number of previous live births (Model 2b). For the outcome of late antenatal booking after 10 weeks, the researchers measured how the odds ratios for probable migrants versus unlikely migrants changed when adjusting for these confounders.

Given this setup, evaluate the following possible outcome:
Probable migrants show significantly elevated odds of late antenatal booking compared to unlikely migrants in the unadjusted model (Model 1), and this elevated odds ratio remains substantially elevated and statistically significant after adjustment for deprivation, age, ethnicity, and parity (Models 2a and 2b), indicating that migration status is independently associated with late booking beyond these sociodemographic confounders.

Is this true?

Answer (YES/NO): YES